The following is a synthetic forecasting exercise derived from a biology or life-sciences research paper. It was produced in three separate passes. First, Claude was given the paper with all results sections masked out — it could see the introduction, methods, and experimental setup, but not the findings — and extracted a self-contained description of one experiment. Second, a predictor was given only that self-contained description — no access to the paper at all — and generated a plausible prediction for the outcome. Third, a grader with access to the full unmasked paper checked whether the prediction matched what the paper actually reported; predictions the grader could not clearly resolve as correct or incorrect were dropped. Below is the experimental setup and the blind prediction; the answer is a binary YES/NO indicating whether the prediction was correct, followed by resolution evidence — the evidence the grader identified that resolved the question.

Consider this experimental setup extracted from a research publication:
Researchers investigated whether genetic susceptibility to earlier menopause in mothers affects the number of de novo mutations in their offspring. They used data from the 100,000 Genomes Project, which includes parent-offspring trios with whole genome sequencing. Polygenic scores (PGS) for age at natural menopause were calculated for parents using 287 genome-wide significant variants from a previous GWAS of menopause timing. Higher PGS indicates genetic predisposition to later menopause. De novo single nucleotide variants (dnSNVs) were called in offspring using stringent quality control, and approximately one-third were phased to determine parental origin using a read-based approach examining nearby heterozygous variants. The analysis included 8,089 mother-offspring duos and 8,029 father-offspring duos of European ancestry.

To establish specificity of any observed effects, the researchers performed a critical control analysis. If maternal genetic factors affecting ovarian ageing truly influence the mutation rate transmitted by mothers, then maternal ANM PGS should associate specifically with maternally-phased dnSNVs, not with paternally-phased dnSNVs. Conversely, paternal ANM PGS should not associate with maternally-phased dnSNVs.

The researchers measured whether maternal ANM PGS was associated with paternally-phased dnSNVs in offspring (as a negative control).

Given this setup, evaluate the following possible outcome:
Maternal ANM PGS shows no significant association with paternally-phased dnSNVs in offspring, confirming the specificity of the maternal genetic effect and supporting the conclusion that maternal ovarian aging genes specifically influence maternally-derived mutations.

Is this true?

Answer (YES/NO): YES